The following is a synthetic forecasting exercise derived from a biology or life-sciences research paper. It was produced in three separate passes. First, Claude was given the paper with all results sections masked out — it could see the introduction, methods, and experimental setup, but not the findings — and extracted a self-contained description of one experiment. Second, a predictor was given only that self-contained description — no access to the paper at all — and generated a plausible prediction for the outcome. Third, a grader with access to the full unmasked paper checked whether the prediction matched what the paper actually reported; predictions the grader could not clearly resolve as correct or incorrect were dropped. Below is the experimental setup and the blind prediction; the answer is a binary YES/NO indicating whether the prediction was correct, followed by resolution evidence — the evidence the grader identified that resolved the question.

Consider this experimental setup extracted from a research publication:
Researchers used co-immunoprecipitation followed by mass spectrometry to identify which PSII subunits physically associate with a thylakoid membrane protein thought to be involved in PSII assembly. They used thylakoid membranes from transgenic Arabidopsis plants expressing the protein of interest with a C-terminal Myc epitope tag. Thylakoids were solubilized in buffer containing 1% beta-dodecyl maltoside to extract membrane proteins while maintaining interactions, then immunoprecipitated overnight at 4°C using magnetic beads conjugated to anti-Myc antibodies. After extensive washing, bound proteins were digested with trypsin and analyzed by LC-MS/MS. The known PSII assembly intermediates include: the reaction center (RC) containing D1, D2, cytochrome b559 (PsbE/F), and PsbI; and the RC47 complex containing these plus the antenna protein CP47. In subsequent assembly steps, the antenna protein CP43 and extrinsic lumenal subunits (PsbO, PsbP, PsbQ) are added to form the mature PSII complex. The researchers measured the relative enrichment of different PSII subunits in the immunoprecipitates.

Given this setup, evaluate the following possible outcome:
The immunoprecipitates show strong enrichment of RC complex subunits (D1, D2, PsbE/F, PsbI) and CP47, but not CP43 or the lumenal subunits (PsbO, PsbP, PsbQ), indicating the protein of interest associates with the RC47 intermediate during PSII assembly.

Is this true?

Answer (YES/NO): NO